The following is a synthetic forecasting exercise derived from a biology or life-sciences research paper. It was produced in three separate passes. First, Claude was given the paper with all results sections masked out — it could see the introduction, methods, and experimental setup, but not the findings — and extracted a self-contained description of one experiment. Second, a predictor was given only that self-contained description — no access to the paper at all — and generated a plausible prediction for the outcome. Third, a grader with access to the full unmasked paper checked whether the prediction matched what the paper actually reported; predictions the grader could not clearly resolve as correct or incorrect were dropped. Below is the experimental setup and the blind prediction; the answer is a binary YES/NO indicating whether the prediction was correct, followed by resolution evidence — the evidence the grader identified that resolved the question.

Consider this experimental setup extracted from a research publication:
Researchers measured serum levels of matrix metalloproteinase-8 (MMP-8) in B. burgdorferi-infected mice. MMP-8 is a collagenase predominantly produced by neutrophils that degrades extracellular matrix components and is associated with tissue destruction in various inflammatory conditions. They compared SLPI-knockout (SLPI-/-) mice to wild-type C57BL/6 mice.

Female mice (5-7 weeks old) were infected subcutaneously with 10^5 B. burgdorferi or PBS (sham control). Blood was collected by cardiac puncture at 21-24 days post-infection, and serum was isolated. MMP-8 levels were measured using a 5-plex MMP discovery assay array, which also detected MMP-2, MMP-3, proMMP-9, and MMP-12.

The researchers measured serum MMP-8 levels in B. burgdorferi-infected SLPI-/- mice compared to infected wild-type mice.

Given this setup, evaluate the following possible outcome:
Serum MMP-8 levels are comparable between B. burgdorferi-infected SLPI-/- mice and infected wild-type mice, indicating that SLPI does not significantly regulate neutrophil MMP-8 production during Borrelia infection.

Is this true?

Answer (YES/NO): NO